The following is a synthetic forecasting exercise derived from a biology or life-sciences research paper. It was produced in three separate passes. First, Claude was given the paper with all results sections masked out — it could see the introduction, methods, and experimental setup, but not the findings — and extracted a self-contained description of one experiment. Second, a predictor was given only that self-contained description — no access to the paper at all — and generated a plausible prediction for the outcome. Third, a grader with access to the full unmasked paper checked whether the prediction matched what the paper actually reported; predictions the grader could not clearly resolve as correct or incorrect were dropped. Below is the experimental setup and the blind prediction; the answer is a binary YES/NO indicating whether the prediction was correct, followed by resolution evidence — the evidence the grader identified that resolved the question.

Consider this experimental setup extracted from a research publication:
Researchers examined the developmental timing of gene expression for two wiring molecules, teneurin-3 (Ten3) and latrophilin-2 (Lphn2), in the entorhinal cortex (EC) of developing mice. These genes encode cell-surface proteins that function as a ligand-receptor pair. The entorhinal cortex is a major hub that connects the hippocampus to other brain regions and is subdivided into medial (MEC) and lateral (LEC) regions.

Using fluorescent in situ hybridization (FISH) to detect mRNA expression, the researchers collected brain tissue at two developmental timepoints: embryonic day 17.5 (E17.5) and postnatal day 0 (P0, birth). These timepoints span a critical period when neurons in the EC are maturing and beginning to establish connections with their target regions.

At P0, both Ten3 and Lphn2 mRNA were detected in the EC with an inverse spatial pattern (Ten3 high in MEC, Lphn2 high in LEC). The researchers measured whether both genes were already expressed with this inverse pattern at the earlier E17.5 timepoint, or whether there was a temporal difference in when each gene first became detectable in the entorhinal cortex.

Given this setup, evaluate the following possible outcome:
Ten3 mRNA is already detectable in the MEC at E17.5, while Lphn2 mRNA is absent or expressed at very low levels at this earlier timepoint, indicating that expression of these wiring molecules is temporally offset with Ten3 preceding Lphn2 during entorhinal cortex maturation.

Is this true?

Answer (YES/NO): YES